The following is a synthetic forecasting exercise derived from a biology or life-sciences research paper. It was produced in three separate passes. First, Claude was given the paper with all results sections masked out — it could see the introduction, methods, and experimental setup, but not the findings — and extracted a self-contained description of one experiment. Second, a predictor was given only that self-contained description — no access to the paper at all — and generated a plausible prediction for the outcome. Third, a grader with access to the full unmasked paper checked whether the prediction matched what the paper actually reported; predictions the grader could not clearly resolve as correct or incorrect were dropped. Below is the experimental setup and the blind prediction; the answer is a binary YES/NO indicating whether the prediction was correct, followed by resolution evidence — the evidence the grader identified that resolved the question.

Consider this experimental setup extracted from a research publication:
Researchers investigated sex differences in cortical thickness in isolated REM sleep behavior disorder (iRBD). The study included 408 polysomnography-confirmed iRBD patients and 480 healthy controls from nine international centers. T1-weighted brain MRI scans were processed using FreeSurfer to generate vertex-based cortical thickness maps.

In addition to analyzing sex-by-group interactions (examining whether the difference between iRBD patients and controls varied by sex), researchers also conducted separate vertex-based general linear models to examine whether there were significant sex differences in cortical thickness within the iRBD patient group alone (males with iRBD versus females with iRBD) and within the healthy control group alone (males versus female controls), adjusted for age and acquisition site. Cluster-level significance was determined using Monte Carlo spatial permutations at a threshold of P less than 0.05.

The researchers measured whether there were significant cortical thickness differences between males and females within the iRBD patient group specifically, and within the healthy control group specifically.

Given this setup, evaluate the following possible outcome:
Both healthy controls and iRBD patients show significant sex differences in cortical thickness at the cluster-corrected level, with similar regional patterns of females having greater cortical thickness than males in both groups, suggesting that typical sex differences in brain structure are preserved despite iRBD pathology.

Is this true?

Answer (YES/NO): NO